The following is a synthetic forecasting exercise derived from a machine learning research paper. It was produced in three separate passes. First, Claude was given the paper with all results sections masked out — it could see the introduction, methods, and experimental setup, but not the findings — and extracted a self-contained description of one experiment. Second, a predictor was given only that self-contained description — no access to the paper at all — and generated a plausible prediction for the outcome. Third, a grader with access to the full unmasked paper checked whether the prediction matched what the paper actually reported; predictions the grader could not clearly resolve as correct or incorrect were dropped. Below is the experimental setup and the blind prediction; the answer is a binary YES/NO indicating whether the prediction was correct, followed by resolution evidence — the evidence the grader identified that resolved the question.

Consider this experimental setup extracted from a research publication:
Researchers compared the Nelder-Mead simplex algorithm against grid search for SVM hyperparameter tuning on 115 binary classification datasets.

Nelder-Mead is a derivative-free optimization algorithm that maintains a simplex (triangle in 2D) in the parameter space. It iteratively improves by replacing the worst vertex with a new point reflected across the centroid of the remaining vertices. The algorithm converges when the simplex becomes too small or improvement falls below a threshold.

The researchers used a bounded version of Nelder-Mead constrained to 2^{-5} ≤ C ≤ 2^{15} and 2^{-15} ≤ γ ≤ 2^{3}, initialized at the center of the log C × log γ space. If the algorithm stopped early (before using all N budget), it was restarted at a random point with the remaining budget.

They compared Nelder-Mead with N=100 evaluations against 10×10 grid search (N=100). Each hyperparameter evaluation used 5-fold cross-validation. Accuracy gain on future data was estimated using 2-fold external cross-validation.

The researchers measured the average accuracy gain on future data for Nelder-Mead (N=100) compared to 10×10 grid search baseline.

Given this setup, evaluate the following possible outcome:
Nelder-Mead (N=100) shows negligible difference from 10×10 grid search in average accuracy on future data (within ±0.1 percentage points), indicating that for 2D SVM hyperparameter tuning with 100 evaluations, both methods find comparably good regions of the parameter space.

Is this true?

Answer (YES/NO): YES